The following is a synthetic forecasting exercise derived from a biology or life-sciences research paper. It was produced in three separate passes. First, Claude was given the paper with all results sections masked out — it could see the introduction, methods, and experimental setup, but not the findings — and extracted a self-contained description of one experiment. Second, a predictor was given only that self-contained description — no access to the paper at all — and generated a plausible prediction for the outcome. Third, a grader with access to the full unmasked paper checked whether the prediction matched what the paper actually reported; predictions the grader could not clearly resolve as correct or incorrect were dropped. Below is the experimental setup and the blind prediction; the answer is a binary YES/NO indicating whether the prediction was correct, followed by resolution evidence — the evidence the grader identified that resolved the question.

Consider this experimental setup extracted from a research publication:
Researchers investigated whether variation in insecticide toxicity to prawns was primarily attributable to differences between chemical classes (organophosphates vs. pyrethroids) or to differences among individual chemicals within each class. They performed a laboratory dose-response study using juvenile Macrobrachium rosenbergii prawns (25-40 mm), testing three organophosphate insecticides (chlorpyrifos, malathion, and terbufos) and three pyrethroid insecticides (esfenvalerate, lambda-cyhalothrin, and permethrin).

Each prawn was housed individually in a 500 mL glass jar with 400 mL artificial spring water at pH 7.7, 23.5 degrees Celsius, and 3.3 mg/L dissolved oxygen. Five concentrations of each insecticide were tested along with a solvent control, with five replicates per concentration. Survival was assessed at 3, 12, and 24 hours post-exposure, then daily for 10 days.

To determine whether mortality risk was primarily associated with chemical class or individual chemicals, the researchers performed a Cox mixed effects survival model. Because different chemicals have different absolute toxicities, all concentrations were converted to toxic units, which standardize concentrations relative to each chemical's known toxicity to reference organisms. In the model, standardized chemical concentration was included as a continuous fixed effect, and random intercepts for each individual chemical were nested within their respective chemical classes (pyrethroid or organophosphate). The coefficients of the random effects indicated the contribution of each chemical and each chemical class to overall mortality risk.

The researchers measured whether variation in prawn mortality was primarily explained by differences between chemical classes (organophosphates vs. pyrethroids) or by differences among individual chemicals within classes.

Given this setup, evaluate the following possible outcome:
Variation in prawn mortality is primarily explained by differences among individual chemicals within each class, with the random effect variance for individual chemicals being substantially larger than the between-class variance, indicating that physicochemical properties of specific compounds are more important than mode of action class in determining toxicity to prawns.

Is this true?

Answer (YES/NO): NO